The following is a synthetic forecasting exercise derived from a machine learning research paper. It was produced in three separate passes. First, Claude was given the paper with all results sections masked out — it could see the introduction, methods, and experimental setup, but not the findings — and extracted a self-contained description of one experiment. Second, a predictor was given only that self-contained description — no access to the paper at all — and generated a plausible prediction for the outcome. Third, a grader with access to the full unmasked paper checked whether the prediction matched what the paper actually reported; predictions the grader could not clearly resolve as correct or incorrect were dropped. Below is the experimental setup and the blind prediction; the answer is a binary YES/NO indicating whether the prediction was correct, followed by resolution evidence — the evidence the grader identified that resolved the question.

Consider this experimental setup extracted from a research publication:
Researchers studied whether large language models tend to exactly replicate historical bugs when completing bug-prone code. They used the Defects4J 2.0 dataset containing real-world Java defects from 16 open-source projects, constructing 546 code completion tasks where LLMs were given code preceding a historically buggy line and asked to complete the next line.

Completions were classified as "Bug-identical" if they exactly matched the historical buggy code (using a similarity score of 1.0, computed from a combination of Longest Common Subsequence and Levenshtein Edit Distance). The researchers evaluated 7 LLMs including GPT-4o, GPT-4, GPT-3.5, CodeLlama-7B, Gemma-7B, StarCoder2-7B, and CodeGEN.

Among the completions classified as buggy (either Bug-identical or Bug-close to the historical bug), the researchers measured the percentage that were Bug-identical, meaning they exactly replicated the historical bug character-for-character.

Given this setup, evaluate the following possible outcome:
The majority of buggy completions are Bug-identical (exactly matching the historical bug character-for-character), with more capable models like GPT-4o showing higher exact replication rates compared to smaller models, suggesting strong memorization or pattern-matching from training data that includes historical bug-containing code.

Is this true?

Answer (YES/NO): NO